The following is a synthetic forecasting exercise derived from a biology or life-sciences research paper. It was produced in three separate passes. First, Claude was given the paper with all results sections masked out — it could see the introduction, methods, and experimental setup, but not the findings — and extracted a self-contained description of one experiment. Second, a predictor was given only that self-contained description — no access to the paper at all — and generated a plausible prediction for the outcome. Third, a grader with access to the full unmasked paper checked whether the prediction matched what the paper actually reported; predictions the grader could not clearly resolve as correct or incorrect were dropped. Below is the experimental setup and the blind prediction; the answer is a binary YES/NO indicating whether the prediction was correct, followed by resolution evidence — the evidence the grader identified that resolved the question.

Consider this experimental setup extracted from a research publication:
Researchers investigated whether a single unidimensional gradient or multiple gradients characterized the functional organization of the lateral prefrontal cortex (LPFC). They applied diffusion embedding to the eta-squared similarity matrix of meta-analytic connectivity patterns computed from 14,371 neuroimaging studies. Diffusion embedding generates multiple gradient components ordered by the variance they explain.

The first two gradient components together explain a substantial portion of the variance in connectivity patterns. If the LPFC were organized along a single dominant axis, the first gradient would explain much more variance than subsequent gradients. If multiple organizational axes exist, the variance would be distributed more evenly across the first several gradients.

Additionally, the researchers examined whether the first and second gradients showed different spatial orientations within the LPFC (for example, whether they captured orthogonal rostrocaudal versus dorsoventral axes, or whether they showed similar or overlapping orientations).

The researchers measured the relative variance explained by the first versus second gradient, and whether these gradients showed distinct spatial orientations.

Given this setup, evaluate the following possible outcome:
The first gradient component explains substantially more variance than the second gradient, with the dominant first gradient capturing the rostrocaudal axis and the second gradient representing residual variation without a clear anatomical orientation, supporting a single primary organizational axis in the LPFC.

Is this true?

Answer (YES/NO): NO